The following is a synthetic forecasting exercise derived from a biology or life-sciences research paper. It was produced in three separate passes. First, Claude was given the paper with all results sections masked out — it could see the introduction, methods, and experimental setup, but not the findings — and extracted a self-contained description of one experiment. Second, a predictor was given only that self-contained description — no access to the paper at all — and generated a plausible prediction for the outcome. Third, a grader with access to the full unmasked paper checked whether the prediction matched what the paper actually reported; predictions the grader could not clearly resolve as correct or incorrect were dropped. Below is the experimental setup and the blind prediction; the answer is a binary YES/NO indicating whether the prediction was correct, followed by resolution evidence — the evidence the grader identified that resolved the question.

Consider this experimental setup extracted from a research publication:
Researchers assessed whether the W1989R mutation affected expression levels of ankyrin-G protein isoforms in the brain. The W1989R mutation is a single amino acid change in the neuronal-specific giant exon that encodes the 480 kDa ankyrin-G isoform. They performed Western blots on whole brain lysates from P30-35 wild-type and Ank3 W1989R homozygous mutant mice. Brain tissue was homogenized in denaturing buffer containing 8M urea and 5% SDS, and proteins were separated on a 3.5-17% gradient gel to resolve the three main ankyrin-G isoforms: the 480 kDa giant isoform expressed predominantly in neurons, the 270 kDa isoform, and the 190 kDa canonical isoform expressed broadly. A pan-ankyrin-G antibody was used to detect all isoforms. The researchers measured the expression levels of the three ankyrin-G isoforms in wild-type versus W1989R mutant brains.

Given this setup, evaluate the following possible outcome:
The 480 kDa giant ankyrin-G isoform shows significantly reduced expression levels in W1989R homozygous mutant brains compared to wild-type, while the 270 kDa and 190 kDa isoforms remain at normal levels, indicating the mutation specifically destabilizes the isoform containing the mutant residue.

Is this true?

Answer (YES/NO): NO